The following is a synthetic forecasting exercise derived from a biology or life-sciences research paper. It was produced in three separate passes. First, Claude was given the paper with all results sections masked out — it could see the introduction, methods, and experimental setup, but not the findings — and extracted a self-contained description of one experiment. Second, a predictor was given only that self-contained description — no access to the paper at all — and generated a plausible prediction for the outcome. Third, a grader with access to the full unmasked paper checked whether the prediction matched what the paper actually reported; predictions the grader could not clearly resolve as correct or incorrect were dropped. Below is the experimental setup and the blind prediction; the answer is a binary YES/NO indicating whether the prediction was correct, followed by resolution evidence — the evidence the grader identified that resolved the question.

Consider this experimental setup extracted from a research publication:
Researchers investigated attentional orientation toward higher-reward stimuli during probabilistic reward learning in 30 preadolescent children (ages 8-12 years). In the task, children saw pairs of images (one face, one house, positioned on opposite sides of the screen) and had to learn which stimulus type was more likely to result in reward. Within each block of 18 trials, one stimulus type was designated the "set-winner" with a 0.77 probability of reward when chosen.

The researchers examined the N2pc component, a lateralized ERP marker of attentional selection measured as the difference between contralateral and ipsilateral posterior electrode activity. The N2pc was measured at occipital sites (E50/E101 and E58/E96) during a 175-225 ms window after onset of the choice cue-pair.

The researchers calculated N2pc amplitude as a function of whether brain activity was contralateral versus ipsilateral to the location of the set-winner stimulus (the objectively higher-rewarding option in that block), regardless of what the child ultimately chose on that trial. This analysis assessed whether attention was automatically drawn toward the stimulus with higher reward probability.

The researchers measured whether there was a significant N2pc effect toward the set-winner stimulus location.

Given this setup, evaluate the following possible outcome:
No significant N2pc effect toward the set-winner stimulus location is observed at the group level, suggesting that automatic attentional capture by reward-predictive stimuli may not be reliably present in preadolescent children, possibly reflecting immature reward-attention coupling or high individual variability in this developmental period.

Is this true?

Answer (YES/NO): YES